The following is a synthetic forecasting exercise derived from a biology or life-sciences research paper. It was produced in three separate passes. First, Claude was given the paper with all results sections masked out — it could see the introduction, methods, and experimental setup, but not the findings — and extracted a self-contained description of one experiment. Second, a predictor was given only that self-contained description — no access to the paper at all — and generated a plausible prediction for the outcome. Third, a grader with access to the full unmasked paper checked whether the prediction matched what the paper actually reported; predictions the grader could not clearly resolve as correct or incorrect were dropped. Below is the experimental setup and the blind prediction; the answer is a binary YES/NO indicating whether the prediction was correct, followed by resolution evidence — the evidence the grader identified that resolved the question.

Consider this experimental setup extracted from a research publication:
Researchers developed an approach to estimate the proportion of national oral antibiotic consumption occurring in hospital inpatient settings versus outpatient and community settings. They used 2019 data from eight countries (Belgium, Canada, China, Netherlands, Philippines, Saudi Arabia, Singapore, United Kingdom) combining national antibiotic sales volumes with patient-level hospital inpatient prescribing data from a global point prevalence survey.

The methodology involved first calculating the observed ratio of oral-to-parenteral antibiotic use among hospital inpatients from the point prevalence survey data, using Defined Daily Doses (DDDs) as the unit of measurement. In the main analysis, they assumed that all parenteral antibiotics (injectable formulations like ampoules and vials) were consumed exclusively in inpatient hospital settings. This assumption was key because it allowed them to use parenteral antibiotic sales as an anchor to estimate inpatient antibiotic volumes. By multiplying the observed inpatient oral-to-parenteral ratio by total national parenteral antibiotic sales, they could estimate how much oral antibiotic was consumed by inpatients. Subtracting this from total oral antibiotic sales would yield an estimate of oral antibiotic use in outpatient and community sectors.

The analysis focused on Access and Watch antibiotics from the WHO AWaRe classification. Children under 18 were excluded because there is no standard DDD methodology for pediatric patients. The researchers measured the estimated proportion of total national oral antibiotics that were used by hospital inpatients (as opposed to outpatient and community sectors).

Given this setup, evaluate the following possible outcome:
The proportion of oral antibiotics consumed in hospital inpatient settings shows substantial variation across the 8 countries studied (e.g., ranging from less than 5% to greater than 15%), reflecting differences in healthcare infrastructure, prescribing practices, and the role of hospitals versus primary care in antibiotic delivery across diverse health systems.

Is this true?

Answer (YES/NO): NO